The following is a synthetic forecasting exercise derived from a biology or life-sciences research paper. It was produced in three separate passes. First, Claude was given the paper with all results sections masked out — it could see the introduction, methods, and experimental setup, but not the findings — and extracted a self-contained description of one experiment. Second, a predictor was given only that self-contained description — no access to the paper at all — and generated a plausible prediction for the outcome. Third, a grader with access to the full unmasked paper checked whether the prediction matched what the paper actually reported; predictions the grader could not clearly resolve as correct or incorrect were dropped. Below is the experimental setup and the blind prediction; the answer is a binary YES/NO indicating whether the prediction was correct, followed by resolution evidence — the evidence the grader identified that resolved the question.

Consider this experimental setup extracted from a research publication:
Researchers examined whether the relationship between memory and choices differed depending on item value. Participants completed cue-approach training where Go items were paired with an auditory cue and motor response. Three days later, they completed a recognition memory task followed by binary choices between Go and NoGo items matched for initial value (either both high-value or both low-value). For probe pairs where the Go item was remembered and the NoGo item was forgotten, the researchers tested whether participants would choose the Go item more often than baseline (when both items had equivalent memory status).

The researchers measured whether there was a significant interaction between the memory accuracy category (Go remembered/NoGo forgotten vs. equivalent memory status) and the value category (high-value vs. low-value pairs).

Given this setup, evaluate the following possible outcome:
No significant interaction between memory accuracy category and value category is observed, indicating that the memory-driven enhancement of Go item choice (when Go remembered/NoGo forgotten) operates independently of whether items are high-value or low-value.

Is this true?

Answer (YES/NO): NO